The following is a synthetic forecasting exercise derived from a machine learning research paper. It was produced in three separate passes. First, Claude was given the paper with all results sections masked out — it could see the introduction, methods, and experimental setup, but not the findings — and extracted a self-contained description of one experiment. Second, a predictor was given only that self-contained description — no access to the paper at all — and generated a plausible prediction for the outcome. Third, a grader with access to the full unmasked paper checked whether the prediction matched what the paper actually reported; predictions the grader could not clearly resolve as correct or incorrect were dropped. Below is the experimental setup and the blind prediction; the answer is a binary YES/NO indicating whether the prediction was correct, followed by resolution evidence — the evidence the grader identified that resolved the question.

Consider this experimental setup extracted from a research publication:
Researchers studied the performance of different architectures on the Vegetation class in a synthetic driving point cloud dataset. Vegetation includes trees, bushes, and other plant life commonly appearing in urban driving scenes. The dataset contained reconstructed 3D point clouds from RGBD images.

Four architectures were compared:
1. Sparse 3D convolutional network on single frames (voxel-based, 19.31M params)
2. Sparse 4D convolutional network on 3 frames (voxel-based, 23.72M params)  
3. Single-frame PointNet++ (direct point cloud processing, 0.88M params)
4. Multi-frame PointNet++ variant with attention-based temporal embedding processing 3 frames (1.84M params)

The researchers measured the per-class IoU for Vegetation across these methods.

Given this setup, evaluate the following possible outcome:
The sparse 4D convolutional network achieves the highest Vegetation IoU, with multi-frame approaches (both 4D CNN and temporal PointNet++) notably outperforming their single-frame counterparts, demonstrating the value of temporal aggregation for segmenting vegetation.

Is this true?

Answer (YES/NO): NO